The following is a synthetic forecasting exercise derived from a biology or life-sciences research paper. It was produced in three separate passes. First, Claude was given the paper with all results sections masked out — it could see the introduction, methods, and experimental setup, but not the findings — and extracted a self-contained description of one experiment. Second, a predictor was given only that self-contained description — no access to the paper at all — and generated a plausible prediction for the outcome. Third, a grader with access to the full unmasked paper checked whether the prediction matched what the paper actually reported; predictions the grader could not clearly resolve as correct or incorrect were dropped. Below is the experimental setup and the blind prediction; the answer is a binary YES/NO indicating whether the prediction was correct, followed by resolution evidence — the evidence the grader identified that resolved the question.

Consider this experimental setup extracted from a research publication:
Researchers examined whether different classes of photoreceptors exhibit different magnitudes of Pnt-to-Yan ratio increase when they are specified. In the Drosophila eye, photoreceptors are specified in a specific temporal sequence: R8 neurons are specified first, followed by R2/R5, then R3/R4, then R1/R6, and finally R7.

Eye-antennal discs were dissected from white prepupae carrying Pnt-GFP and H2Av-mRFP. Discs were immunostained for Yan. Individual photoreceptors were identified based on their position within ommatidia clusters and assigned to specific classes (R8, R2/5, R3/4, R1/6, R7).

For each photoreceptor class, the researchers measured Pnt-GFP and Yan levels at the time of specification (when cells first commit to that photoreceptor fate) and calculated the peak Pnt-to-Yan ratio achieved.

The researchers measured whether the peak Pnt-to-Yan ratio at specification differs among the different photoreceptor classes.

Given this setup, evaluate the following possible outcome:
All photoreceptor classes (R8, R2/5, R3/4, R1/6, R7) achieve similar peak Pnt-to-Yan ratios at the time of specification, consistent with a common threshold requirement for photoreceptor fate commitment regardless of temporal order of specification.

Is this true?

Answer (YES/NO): NO